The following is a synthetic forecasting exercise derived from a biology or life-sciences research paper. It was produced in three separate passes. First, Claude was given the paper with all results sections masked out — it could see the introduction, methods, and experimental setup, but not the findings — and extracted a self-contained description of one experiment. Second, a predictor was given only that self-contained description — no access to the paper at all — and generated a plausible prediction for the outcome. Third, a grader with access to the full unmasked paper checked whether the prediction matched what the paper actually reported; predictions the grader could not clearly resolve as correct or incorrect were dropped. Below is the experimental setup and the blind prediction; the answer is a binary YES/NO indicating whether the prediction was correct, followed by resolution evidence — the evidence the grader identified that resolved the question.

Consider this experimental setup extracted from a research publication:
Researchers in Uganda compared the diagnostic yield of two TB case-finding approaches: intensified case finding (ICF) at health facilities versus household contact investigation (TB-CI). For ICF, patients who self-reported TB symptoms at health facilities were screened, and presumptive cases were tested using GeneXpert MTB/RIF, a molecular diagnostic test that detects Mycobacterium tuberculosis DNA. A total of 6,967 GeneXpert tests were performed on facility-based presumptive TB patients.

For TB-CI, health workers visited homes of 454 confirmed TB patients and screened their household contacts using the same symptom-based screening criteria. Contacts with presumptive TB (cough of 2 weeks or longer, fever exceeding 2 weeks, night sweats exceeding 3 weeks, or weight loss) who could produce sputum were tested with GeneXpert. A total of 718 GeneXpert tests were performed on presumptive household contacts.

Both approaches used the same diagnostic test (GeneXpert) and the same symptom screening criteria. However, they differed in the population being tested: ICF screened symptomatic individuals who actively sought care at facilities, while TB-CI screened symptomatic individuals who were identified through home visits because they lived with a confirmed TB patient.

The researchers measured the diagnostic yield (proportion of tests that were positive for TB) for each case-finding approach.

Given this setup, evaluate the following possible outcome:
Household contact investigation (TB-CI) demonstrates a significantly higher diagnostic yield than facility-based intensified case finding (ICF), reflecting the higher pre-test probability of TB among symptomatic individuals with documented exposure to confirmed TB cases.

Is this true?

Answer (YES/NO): NO